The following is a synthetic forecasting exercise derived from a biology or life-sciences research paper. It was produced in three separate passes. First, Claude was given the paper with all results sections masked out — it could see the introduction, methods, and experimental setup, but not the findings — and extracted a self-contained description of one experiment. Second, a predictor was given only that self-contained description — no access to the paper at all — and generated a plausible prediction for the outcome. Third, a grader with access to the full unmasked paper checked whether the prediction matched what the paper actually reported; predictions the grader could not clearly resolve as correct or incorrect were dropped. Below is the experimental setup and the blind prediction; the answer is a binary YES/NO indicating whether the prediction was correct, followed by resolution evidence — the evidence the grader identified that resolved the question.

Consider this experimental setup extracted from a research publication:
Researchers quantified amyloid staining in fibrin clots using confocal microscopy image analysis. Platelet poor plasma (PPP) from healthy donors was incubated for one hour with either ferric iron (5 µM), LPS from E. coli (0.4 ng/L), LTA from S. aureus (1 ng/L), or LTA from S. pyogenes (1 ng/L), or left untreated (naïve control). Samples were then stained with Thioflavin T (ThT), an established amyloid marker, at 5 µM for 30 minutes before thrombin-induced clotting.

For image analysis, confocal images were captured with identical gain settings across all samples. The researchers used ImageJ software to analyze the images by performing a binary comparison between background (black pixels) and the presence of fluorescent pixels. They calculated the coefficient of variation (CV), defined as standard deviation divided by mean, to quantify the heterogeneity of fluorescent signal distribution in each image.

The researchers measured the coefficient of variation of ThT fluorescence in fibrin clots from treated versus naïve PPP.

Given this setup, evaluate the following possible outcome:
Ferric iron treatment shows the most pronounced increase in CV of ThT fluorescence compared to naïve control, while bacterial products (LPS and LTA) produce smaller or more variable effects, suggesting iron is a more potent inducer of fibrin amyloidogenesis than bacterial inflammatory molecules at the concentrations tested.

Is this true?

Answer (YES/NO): NO